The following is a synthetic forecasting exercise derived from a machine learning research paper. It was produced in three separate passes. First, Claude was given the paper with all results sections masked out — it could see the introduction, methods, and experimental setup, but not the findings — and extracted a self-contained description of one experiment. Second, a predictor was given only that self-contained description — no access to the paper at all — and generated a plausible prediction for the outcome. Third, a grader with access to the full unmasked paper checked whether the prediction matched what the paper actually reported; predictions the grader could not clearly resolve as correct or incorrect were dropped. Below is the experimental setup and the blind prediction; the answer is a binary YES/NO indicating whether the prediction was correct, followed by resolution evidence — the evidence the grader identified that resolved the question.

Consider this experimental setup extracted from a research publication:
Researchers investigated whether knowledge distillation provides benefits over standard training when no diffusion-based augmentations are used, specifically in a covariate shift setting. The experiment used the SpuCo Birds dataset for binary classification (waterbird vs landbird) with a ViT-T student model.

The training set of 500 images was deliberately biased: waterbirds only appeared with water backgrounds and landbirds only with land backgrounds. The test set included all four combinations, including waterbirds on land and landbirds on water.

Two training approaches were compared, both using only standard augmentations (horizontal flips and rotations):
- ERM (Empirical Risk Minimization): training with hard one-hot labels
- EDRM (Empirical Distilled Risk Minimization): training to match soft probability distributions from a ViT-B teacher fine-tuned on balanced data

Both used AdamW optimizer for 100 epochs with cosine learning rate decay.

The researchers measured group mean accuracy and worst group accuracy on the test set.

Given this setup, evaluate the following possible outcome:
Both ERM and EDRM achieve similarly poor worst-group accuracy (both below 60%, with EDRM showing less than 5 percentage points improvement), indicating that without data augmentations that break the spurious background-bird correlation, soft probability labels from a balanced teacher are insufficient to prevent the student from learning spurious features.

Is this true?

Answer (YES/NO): NO